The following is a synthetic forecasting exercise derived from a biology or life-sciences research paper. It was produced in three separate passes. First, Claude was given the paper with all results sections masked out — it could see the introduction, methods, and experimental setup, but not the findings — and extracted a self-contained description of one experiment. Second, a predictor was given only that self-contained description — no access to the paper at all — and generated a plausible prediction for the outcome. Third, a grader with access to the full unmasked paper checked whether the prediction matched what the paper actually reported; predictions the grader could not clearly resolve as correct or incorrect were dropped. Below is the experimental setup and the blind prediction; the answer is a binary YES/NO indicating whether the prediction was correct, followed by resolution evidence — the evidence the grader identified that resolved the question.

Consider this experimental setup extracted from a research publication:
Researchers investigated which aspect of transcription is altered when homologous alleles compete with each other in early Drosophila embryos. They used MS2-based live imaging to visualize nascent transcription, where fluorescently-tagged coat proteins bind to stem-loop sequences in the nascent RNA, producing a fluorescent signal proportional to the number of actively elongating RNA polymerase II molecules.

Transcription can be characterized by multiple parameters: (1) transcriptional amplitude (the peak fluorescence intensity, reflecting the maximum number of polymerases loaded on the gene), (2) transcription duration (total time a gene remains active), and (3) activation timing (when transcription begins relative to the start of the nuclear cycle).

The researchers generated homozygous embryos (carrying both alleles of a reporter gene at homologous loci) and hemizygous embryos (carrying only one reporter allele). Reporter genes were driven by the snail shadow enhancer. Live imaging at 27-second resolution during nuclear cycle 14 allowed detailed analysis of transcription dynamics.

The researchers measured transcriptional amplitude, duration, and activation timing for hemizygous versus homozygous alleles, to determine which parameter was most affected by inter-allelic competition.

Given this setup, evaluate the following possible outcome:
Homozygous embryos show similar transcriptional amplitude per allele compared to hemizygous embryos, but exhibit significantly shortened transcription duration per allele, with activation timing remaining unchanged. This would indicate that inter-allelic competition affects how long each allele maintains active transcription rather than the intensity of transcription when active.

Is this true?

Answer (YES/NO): NO